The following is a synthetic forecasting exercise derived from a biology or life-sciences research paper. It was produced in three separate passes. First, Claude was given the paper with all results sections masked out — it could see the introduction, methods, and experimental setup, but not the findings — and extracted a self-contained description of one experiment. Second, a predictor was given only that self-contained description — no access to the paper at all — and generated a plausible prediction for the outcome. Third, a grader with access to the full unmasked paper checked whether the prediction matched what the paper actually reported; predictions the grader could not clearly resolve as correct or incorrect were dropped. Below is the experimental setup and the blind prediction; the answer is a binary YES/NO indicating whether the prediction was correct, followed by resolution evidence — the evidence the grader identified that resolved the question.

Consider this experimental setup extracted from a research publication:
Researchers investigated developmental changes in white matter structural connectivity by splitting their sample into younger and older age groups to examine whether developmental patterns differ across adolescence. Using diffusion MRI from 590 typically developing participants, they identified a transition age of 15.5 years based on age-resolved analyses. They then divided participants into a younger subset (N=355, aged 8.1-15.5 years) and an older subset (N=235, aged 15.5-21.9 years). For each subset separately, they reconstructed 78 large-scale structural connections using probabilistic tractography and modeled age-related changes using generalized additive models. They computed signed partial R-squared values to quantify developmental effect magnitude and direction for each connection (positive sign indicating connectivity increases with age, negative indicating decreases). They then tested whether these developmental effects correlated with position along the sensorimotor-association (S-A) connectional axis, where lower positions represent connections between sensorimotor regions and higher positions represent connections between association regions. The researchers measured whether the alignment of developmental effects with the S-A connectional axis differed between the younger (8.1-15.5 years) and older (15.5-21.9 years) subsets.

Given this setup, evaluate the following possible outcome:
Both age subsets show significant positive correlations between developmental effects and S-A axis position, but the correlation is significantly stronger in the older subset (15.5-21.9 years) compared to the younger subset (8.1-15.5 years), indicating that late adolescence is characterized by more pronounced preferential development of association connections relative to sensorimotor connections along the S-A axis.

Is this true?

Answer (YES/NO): NO